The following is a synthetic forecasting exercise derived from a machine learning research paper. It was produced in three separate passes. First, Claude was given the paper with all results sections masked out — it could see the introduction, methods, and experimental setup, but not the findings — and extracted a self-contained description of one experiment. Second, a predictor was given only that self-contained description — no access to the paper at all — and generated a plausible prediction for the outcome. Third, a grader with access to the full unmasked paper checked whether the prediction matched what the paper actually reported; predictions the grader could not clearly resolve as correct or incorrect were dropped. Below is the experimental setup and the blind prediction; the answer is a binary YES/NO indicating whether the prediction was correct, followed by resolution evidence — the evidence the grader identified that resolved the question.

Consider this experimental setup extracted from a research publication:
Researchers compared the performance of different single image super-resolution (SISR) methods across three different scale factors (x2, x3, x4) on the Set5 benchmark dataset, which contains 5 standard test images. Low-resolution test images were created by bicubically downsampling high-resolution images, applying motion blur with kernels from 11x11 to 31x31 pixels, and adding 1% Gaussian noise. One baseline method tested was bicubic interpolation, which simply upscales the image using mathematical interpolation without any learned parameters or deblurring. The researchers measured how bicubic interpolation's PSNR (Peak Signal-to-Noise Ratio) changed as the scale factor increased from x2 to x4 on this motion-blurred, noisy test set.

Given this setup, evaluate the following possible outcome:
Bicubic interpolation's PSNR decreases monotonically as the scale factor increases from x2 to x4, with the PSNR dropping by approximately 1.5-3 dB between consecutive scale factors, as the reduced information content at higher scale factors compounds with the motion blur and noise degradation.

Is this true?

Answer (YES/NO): NO